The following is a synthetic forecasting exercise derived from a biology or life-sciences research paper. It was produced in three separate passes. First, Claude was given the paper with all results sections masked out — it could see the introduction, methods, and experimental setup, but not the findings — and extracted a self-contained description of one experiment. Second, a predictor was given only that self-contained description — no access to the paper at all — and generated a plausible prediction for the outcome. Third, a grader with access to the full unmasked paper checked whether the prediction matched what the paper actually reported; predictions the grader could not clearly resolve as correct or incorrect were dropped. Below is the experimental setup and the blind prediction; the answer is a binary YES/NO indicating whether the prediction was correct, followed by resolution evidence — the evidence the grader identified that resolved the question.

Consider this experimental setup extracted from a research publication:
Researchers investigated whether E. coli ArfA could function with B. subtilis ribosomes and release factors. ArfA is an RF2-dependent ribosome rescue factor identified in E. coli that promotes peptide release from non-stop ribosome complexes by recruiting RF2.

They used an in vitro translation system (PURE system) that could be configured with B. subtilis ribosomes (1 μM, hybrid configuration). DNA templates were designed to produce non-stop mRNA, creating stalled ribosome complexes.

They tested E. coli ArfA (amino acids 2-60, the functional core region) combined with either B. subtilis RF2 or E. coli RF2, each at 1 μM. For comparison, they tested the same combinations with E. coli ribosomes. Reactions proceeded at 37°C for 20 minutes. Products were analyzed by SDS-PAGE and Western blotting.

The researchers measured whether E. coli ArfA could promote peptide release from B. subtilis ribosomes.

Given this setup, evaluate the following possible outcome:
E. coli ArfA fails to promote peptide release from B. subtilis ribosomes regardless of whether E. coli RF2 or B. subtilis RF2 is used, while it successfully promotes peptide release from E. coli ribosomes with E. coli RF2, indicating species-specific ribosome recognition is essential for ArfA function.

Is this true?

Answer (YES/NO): YES